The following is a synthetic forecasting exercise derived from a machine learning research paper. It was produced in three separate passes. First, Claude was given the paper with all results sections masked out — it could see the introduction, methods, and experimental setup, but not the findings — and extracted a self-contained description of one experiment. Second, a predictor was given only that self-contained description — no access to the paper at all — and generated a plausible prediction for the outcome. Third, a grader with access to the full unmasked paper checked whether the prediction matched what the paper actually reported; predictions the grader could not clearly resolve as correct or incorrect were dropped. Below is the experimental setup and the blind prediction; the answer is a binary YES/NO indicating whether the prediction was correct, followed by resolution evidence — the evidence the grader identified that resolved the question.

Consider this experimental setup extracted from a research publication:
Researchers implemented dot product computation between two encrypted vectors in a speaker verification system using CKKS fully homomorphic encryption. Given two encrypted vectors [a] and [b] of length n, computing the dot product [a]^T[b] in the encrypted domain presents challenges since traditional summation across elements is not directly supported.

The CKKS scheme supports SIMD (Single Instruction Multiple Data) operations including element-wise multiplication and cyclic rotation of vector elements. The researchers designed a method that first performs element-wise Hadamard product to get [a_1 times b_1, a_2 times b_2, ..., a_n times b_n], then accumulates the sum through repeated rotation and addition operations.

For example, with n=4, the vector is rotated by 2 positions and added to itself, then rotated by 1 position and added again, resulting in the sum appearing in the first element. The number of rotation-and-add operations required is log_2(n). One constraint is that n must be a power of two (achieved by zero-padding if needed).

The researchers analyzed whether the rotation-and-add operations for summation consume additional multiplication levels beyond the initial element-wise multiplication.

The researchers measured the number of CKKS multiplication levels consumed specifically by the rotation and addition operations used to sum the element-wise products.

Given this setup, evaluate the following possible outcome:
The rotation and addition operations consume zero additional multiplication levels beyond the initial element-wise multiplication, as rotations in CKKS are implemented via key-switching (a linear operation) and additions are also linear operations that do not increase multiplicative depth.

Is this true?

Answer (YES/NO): YES